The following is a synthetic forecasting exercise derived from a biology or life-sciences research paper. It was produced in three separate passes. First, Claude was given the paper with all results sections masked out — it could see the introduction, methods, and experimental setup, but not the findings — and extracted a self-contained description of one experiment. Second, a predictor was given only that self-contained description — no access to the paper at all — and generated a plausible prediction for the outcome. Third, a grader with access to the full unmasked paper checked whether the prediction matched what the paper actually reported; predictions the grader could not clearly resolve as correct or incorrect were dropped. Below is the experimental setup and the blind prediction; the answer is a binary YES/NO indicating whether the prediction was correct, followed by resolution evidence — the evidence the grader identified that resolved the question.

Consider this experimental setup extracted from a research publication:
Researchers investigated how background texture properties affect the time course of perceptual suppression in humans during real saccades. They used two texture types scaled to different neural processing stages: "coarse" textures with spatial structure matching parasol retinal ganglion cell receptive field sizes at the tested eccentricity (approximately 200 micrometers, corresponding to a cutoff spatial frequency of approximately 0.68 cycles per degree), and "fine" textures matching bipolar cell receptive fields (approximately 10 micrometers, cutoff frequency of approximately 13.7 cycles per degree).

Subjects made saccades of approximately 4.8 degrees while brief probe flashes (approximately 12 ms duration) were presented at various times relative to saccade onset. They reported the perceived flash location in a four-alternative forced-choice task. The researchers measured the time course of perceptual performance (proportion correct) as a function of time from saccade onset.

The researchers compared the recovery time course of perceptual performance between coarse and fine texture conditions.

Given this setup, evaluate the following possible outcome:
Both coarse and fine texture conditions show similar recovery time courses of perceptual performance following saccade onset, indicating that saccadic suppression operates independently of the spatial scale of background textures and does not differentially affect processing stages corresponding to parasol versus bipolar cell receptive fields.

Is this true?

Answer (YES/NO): NO